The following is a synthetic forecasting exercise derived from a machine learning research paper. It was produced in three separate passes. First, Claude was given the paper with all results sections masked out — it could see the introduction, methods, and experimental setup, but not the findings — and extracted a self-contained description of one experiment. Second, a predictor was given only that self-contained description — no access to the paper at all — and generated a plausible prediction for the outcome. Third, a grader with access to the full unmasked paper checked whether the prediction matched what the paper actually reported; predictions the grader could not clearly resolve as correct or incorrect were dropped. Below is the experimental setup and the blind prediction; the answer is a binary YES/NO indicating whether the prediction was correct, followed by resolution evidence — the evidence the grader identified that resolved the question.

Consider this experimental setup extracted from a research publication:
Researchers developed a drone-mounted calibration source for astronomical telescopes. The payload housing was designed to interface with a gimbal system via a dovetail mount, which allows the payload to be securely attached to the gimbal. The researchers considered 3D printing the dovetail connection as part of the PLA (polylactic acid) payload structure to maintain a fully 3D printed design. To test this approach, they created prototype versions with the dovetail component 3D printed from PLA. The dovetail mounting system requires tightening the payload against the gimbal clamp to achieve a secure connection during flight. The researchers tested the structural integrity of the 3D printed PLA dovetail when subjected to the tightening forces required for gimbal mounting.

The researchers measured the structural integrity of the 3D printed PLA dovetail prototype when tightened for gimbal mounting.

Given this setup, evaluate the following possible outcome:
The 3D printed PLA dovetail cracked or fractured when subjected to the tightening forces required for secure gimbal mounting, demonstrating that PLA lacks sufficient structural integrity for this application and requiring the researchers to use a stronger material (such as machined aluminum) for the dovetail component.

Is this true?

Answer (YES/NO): YES